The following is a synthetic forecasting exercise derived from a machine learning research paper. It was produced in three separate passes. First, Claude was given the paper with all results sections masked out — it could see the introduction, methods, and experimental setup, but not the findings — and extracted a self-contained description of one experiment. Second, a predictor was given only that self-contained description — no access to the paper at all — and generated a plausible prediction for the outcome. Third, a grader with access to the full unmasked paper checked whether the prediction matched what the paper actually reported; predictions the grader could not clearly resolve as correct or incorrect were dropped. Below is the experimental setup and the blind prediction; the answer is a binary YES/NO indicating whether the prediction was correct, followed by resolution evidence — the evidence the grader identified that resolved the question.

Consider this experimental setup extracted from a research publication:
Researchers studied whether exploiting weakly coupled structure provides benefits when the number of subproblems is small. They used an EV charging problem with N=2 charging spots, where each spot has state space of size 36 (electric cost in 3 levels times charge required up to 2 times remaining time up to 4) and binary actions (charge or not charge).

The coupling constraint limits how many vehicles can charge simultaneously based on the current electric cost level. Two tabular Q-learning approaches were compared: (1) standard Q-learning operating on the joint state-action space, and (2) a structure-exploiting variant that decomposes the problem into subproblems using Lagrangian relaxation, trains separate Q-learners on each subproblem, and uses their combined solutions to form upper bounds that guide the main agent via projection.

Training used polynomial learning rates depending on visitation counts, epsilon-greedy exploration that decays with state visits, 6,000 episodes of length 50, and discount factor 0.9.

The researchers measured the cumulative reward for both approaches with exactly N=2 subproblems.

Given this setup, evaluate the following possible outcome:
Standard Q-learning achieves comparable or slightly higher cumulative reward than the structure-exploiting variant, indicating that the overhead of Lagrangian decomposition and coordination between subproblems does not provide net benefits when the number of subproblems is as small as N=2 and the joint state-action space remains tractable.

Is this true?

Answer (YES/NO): YES